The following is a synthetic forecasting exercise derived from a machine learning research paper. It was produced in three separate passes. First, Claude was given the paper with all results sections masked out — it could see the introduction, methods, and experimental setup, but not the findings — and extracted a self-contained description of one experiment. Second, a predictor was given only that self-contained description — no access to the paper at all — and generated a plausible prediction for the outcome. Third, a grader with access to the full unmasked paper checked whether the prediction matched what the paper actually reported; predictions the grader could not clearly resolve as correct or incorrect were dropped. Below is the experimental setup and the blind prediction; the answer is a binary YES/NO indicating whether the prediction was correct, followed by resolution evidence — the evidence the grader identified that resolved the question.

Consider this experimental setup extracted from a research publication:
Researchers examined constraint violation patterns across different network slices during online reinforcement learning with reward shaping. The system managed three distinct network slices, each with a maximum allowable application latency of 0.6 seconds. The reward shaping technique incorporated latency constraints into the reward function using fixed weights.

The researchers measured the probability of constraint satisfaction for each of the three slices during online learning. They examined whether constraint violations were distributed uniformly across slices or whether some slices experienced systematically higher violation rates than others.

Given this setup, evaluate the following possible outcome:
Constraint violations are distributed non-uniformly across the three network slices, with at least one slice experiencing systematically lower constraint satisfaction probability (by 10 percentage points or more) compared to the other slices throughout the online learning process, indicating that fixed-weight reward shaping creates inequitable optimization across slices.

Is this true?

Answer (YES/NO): YES